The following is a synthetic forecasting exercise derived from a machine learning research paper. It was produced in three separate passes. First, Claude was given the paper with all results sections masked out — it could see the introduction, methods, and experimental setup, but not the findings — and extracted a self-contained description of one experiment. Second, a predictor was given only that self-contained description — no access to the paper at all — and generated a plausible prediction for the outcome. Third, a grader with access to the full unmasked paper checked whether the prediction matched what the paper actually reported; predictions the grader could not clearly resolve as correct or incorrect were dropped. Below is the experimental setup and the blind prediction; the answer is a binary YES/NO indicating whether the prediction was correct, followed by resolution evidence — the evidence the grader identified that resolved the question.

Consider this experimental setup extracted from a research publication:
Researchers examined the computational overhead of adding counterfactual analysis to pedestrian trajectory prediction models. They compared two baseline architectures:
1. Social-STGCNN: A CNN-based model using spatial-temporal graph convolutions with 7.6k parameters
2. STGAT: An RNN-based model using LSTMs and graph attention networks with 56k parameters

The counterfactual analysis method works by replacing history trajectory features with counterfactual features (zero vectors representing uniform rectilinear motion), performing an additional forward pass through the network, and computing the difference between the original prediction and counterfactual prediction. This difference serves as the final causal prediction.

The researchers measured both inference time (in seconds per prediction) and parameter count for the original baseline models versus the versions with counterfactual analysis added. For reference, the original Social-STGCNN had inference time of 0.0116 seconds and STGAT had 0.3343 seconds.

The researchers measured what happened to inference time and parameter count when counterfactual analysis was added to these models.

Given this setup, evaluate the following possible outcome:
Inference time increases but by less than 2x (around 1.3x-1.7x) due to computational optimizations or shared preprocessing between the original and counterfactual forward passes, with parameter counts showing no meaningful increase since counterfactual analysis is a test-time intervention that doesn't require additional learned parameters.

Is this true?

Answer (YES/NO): NO